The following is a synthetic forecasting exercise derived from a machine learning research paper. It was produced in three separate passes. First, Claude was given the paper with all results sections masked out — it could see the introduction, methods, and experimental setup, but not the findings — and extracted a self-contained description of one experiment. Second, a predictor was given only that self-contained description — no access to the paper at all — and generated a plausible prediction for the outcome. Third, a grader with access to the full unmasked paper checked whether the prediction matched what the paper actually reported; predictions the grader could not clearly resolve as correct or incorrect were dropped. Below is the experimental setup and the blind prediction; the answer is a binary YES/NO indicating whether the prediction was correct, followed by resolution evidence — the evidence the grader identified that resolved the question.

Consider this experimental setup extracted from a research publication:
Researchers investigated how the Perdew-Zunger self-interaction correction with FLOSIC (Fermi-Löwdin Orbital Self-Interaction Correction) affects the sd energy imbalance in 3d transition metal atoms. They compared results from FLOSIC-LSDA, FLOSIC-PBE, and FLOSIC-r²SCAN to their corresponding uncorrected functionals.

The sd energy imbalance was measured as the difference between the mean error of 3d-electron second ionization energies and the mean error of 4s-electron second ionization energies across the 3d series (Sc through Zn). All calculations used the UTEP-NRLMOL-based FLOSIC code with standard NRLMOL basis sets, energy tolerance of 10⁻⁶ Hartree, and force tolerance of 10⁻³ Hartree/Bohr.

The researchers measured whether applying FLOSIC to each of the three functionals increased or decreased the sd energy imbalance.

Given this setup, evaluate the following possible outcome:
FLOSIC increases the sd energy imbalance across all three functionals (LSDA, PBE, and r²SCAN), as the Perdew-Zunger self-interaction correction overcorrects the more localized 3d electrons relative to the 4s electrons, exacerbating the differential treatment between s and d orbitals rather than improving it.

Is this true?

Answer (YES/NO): YES